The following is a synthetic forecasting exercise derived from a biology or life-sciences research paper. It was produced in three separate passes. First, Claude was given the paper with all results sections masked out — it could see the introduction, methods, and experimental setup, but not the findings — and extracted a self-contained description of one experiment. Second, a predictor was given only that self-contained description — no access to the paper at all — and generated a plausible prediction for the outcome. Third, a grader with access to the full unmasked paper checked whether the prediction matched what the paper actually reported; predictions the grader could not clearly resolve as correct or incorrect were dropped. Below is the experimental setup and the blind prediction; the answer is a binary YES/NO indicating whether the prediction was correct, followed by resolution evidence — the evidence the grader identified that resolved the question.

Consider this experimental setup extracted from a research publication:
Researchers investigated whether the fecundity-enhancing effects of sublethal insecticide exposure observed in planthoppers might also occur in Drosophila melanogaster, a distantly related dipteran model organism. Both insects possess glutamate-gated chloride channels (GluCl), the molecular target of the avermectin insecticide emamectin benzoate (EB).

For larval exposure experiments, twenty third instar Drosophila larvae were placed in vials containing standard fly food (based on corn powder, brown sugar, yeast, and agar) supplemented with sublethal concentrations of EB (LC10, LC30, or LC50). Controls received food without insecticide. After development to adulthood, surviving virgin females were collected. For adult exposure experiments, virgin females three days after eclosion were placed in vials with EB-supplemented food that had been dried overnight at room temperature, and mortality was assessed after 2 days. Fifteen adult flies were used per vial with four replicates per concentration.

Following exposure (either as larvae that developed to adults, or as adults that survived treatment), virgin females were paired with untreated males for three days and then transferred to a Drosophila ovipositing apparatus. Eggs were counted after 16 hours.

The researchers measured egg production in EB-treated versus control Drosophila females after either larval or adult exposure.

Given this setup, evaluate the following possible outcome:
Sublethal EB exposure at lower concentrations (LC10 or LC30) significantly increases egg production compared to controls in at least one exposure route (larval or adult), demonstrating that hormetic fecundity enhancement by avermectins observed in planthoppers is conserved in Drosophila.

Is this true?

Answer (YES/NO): NO